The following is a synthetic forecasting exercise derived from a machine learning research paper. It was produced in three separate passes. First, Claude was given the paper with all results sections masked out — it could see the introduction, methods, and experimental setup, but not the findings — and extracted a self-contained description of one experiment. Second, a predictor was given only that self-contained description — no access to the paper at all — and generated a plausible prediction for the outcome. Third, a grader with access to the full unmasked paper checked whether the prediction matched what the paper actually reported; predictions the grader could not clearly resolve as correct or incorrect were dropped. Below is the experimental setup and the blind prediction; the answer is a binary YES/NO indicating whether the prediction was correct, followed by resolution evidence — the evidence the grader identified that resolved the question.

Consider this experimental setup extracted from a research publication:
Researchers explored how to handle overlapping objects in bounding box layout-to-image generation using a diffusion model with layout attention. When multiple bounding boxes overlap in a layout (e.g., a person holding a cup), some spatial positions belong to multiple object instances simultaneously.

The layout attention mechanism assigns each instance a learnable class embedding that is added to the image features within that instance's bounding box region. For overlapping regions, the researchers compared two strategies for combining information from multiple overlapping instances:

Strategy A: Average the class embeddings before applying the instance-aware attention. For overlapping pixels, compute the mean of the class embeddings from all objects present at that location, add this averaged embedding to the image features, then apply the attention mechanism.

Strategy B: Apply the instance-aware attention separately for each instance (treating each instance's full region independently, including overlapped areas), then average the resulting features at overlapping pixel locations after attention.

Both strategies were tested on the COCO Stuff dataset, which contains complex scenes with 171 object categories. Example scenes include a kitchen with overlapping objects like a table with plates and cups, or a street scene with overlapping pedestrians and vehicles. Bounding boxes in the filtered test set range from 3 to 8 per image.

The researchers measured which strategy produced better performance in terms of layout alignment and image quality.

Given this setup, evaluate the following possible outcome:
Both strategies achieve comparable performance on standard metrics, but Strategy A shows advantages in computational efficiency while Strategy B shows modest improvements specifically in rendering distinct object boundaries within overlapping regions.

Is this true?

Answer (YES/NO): NO